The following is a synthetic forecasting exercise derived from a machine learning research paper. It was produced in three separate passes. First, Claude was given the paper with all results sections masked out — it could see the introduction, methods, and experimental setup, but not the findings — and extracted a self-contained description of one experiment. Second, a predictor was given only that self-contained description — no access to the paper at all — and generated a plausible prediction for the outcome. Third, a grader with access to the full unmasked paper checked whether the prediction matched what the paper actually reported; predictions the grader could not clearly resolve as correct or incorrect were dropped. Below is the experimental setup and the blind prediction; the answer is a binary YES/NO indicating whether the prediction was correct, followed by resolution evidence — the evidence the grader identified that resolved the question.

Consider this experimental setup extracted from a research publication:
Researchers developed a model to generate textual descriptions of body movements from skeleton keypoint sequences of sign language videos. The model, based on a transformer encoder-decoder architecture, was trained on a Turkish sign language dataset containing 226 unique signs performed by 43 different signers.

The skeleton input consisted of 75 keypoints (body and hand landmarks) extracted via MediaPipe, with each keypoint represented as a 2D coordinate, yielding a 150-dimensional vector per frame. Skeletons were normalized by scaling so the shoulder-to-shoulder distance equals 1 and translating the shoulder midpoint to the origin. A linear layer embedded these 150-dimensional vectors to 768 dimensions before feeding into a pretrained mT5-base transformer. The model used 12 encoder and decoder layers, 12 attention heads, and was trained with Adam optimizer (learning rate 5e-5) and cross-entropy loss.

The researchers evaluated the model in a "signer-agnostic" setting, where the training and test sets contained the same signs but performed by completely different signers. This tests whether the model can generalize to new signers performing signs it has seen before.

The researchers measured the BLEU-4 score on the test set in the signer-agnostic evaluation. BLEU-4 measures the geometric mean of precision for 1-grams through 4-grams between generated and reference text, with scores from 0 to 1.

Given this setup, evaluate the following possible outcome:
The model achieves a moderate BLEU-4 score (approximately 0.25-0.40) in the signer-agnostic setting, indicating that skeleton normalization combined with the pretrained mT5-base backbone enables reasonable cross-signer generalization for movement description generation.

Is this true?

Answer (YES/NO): NO